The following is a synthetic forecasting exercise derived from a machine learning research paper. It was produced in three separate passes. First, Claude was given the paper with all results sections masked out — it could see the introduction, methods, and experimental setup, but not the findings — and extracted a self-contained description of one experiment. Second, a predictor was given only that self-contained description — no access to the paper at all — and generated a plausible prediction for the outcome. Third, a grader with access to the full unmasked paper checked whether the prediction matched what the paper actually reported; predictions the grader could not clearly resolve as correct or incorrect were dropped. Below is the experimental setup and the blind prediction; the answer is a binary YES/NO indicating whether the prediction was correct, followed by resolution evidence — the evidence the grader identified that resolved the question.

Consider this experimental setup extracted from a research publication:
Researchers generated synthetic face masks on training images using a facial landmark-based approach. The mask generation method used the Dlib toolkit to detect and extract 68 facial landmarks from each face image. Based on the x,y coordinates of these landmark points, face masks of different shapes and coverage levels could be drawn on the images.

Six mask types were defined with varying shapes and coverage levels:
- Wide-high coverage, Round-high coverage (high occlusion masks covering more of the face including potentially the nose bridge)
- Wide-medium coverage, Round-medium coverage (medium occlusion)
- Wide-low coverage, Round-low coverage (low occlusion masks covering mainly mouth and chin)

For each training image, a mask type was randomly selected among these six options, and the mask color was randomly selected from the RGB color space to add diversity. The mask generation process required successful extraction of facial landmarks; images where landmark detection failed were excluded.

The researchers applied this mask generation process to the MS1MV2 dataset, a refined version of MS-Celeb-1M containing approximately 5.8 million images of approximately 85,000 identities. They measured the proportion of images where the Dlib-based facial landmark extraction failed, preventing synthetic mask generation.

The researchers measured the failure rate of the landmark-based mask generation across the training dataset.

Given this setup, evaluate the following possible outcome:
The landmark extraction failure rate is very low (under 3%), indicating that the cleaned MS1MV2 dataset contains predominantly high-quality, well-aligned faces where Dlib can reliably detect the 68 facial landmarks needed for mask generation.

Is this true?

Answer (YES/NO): YES